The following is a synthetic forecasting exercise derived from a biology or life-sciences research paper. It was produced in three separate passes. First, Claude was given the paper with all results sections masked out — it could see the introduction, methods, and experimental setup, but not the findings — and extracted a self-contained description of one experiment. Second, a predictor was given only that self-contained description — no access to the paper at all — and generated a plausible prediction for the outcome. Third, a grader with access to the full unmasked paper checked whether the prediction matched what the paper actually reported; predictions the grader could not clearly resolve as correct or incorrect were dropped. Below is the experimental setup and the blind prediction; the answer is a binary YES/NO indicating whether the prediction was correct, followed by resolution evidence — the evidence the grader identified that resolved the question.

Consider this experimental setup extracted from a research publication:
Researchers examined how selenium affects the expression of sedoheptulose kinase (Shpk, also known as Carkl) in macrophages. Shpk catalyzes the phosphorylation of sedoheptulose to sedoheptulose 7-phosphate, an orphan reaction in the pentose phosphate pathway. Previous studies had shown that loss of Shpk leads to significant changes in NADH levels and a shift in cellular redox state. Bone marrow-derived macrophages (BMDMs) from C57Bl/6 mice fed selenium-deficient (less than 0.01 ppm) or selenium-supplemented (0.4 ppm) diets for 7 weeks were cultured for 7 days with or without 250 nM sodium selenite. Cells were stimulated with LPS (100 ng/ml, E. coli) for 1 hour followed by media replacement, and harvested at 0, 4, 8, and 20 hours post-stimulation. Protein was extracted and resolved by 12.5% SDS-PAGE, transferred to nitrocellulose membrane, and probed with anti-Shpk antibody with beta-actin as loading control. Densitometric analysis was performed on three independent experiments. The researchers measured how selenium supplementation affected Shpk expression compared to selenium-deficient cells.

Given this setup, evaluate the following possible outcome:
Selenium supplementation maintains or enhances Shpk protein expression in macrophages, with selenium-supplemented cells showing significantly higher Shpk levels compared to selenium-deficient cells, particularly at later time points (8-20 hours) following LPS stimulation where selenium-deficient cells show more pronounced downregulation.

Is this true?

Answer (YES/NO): NO